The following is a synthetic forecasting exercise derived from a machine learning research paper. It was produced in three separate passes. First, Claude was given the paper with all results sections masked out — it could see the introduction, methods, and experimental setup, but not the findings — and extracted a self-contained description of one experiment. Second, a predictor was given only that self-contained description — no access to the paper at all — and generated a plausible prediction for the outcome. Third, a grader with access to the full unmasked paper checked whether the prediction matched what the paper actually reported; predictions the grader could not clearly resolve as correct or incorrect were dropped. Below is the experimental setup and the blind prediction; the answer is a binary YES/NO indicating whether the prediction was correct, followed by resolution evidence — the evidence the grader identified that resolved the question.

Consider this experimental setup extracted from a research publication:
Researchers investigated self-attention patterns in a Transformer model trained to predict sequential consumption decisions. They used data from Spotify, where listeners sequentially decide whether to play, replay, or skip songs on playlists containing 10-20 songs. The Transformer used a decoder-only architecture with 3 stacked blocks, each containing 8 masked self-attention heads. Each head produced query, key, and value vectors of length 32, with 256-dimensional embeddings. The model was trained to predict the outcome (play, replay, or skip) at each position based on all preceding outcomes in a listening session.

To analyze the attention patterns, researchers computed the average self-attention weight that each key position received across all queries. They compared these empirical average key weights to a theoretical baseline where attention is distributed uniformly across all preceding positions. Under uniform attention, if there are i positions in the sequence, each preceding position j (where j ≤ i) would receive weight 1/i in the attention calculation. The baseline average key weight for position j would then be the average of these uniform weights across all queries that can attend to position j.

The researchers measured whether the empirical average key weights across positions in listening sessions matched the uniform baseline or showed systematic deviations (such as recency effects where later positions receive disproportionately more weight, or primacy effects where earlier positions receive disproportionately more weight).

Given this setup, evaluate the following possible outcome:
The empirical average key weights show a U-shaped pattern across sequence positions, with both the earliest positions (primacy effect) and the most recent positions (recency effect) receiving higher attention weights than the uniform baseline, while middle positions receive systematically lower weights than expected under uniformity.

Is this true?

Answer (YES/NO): NO